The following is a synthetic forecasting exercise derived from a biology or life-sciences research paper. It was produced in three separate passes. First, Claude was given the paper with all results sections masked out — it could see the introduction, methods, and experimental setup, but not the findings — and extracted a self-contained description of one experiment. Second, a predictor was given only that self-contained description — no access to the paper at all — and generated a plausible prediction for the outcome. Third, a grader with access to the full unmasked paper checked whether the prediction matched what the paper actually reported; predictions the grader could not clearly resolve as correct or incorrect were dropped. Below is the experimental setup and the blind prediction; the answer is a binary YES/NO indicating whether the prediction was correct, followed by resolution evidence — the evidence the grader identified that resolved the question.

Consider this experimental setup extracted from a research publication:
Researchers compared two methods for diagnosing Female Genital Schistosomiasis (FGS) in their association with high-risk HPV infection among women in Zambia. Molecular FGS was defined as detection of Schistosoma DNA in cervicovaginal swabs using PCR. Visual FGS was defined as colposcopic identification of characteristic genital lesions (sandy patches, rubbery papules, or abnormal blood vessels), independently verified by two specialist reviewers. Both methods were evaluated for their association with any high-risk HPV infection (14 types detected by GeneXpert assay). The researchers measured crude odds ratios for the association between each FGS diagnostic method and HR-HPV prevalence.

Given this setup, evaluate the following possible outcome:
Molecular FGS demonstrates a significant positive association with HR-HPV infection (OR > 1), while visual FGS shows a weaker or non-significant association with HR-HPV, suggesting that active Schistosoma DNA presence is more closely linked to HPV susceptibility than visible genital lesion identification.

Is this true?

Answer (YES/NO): YES